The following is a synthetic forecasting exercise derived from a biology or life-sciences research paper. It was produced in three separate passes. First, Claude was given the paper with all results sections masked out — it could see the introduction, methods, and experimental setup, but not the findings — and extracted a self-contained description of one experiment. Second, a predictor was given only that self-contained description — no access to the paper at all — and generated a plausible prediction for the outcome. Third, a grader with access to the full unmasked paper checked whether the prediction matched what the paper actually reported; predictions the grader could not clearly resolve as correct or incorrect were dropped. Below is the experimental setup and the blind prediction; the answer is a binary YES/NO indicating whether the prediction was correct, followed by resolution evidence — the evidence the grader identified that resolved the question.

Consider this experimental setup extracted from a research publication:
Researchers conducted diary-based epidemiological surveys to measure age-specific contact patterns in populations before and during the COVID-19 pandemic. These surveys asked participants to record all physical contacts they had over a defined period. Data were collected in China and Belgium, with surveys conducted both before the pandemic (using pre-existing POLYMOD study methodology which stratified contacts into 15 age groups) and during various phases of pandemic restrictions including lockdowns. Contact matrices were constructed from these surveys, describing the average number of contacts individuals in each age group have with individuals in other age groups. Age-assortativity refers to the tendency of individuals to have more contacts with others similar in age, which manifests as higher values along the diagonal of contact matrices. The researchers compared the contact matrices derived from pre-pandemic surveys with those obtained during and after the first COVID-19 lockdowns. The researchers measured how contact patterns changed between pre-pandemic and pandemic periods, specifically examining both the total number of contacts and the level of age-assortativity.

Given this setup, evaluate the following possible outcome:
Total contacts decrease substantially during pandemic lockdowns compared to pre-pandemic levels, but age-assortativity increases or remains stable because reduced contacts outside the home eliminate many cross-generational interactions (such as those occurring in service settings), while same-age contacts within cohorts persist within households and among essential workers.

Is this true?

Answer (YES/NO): NO